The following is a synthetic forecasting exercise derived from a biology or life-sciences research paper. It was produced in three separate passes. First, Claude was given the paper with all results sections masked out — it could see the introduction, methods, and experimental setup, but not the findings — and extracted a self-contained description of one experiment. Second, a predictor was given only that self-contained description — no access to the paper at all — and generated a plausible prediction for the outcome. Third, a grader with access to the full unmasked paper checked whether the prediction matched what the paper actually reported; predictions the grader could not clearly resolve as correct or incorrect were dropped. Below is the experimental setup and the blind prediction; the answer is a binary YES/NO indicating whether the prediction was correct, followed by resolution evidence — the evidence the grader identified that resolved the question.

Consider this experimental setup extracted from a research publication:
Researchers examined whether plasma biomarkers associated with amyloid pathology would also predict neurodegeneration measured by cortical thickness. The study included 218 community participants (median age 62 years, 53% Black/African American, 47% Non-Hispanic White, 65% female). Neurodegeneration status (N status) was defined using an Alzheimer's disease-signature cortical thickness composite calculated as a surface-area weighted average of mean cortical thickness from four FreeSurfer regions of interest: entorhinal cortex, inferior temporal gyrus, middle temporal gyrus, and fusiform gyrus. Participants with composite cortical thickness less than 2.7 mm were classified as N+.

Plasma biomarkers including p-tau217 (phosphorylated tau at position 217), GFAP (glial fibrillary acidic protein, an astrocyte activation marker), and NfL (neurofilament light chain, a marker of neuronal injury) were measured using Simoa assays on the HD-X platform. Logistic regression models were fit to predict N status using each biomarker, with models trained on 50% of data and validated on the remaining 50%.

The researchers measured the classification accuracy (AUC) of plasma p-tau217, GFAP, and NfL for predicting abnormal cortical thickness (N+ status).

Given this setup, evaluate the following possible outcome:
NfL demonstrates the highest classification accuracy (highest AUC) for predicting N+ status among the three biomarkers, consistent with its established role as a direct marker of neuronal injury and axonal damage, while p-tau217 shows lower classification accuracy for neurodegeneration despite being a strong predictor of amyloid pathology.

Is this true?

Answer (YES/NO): NO